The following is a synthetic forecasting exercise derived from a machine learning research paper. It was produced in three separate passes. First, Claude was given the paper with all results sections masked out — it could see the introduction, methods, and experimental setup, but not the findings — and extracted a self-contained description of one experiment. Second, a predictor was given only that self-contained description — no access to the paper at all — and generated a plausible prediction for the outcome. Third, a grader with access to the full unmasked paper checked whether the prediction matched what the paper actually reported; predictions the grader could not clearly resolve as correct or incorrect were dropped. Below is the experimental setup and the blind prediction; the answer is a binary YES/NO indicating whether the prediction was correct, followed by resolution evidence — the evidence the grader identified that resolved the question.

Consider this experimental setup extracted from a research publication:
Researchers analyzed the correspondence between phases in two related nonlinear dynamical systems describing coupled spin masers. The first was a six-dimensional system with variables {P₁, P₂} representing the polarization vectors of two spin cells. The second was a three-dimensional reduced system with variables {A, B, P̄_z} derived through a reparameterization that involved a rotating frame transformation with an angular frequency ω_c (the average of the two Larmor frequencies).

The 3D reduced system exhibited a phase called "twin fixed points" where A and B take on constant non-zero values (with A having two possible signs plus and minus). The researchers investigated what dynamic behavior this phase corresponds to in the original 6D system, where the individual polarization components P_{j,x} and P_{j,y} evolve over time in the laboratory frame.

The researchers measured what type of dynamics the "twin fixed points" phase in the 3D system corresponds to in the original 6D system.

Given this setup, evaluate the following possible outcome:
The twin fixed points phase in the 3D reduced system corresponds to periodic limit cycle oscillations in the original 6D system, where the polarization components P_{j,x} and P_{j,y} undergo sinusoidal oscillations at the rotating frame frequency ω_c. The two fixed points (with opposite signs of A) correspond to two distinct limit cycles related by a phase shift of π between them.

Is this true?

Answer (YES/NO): NO